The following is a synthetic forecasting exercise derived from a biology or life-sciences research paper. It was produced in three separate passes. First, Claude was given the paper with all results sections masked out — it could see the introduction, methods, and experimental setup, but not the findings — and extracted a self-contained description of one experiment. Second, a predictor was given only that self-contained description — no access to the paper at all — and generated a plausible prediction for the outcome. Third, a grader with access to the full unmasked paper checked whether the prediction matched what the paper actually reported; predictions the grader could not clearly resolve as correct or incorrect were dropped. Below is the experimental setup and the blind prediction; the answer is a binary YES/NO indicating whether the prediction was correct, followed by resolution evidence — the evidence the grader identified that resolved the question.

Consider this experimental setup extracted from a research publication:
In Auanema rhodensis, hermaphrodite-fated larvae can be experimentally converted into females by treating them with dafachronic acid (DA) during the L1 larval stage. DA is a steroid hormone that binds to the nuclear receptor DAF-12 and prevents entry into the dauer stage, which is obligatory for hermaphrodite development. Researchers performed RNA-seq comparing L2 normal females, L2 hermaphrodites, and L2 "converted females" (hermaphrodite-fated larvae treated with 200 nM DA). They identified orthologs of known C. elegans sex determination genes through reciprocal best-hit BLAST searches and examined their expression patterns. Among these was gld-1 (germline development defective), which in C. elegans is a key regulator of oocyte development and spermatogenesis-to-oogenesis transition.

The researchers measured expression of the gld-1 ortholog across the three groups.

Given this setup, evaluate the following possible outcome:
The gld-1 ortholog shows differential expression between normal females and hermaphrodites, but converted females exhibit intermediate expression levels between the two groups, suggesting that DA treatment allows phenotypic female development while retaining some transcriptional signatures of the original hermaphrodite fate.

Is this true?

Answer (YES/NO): NO